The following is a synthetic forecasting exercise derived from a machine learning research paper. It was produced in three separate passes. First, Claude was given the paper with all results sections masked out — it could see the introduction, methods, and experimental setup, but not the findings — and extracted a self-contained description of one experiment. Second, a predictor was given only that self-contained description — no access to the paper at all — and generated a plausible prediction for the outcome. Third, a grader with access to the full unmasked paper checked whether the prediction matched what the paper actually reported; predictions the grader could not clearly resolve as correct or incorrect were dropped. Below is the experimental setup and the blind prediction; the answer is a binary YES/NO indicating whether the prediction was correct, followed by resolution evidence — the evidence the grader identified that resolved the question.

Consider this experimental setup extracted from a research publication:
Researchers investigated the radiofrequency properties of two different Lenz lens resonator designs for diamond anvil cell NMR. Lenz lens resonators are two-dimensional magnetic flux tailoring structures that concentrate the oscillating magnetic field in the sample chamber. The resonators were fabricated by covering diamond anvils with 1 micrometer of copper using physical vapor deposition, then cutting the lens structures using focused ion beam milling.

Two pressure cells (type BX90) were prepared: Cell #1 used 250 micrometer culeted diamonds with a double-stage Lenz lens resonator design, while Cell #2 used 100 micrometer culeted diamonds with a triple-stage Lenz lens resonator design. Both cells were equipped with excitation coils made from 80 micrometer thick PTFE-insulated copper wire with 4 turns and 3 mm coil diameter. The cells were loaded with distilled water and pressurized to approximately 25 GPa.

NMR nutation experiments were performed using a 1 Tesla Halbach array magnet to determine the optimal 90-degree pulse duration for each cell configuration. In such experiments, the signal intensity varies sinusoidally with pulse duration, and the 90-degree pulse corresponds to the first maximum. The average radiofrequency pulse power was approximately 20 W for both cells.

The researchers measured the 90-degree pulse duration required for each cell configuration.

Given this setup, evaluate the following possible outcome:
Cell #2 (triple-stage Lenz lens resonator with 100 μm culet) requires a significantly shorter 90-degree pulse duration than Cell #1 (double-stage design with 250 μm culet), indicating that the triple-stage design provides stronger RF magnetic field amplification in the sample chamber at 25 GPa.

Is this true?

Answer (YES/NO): YES